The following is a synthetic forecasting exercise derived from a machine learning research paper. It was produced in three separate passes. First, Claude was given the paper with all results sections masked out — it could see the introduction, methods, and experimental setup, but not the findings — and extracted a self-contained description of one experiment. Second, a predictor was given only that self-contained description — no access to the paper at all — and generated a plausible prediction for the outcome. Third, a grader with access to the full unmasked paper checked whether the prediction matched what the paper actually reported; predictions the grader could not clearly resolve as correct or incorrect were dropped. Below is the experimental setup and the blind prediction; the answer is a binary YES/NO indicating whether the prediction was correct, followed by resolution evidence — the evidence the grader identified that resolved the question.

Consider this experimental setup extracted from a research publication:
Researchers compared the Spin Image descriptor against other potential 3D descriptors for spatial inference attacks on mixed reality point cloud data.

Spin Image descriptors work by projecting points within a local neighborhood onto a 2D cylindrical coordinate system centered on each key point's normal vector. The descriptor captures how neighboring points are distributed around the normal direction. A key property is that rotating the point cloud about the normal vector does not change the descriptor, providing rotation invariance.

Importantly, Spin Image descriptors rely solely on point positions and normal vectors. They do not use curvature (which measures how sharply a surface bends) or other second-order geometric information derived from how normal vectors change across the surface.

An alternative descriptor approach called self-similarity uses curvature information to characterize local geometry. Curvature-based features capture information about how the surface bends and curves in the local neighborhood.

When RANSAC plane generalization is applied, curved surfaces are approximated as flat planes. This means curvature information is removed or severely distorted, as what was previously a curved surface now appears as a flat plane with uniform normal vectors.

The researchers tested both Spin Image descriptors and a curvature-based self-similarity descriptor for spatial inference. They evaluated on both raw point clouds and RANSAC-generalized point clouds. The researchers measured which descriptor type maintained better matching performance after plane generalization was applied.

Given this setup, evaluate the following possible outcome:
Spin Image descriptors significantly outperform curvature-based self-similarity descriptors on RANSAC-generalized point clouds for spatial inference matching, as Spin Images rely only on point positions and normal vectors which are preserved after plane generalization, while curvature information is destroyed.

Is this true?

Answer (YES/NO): YES